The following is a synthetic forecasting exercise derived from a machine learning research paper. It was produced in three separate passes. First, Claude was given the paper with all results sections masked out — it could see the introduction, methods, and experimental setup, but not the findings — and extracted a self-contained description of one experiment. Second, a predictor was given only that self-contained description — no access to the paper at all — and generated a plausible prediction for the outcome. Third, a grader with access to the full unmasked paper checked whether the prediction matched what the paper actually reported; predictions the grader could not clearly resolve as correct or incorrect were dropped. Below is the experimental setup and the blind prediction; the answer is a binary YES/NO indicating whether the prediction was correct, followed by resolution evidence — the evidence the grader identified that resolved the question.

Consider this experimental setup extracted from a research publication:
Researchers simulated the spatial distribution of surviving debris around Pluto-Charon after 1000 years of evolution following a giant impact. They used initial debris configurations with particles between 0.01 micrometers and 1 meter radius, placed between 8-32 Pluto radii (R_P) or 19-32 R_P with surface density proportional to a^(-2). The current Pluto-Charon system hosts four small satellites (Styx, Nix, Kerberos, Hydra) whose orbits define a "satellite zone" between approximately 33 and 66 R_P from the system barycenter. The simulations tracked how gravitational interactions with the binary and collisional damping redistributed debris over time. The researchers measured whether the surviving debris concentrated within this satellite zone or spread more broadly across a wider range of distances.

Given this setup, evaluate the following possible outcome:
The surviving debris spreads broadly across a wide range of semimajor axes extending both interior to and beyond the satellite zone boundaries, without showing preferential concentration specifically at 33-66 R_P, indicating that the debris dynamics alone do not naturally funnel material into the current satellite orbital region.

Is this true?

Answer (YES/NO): NO